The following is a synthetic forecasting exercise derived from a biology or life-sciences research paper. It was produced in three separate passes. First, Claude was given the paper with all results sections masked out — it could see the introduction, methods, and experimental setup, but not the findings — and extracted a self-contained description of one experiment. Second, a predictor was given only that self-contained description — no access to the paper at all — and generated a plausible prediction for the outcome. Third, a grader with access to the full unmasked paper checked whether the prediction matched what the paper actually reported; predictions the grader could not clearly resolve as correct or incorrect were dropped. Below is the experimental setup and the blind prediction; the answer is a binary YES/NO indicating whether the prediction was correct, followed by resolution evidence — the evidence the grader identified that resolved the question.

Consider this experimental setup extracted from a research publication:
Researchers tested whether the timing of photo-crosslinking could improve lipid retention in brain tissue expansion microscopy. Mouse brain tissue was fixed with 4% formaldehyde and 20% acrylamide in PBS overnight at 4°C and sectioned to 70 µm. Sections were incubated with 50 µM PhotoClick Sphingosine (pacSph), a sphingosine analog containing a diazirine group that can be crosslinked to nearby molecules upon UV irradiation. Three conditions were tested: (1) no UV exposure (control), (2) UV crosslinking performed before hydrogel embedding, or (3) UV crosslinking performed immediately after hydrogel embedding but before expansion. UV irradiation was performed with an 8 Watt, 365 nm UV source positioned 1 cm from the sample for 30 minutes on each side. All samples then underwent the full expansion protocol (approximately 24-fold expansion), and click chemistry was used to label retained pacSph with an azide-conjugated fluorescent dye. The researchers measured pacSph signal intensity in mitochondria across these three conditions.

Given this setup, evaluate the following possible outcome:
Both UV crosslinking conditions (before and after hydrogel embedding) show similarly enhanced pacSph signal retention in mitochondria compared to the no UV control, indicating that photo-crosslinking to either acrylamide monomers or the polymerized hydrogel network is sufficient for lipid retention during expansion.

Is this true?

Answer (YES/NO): NO